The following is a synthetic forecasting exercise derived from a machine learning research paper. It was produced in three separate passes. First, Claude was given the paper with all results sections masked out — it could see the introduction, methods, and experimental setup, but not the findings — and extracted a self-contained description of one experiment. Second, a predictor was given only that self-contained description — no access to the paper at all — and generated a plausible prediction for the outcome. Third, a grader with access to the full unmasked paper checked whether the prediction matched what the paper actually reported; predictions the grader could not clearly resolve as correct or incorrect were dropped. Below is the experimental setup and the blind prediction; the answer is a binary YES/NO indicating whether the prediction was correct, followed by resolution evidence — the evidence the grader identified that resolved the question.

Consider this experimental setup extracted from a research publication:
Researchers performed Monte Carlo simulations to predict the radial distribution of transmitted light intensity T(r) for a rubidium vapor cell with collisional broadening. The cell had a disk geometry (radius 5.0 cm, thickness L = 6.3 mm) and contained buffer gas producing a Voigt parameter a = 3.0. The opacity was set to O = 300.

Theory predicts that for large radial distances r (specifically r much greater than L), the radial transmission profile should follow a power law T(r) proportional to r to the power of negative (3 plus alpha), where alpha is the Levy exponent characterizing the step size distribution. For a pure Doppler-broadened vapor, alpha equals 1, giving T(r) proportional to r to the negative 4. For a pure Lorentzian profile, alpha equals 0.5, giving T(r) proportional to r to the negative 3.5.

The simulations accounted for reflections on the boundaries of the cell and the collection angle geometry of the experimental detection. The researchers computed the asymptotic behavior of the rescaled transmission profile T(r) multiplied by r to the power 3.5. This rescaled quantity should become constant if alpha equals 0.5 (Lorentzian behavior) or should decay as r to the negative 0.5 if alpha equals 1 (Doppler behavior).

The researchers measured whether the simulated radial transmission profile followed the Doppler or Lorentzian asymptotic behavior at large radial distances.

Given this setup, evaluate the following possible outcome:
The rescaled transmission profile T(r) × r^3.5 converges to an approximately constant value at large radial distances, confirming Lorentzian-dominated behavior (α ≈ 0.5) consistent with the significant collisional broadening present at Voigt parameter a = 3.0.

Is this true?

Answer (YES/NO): YES